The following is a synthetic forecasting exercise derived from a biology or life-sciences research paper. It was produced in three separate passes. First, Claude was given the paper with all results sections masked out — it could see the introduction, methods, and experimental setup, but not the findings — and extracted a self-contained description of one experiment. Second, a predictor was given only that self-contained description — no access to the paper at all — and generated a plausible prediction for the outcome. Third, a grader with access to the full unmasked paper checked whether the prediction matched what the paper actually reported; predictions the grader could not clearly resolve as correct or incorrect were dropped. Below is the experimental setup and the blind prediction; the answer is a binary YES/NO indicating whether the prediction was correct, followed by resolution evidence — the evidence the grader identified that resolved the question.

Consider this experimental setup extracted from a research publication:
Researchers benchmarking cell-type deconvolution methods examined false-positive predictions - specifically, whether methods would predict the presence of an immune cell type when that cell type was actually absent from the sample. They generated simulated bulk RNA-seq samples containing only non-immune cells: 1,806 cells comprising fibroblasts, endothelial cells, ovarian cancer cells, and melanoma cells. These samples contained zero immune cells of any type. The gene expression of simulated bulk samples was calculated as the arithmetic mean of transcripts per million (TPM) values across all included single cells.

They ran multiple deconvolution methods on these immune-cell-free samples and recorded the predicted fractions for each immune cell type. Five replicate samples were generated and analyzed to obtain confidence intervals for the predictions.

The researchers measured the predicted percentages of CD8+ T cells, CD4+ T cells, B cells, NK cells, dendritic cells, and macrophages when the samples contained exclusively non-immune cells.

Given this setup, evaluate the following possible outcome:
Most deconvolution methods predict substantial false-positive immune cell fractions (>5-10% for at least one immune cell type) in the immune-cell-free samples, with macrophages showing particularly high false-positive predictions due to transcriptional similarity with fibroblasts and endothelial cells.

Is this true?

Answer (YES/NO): NO